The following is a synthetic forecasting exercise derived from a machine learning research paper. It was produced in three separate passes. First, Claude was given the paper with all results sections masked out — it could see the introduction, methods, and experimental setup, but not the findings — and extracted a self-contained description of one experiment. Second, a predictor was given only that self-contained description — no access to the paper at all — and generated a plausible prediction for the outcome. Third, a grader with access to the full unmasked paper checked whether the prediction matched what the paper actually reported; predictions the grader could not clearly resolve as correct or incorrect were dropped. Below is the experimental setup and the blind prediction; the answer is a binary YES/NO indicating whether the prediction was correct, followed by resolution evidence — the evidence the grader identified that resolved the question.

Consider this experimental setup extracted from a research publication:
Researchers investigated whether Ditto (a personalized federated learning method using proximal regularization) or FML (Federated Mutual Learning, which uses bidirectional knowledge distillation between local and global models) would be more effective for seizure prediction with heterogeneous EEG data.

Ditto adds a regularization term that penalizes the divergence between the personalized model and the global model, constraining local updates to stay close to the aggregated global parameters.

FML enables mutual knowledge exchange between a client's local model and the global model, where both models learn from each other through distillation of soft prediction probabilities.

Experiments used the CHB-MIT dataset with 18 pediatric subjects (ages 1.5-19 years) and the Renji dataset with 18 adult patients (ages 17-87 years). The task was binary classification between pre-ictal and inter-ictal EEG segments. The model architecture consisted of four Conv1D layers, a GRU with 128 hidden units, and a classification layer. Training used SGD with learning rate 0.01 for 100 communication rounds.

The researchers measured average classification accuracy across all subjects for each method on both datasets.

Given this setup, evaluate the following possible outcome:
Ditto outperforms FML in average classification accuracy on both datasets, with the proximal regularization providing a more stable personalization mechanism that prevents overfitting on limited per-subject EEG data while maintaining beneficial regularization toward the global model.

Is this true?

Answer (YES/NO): NO